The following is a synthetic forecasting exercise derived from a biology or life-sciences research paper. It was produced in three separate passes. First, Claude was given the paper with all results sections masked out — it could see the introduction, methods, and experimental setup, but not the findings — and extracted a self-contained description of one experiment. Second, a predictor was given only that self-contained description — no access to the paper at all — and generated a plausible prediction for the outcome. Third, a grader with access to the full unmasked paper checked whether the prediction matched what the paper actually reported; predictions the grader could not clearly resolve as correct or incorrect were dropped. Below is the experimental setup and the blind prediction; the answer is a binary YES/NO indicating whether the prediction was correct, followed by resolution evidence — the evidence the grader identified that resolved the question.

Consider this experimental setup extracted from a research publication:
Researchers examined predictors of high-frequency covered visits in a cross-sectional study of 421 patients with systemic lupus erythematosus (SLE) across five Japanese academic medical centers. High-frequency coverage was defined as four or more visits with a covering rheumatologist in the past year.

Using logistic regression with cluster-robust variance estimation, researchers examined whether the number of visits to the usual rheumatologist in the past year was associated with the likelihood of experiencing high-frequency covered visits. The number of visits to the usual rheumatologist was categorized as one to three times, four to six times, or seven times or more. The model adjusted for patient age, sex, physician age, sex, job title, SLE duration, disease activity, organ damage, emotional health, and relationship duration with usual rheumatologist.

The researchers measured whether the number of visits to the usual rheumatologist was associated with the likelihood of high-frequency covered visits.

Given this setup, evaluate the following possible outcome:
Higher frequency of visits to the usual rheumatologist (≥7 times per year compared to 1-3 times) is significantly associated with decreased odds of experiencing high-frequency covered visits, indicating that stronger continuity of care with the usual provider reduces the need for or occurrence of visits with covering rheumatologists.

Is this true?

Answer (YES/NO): NO